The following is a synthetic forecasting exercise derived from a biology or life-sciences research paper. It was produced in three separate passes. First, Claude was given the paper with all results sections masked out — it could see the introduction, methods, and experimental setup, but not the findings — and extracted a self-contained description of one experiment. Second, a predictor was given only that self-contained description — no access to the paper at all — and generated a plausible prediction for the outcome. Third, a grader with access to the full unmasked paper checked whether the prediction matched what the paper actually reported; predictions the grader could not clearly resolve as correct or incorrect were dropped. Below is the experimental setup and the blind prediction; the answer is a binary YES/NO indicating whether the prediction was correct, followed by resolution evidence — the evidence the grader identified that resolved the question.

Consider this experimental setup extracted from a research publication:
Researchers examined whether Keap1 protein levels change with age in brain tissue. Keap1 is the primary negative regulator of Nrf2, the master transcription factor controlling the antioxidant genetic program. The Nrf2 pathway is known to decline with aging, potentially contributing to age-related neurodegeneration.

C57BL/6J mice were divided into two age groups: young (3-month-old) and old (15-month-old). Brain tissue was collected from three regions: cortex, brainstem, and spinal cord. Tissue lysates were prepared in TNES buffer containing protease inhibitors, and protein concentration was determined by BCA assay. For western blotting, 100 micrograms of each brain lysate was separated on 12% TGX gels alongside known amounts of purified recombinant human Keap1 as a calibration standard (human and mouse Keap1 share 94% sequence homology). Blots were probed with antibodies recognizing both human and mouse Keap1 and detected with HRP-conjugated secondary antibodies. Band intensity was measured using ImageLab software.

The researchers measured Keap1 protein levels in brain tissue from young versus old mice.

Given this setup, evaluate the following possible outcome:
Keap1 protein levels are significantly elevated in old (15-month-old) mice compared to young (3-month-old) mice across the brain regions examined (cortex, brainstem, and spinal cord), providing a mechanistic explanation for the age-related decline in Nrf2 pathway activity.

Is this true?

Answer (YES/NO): NO